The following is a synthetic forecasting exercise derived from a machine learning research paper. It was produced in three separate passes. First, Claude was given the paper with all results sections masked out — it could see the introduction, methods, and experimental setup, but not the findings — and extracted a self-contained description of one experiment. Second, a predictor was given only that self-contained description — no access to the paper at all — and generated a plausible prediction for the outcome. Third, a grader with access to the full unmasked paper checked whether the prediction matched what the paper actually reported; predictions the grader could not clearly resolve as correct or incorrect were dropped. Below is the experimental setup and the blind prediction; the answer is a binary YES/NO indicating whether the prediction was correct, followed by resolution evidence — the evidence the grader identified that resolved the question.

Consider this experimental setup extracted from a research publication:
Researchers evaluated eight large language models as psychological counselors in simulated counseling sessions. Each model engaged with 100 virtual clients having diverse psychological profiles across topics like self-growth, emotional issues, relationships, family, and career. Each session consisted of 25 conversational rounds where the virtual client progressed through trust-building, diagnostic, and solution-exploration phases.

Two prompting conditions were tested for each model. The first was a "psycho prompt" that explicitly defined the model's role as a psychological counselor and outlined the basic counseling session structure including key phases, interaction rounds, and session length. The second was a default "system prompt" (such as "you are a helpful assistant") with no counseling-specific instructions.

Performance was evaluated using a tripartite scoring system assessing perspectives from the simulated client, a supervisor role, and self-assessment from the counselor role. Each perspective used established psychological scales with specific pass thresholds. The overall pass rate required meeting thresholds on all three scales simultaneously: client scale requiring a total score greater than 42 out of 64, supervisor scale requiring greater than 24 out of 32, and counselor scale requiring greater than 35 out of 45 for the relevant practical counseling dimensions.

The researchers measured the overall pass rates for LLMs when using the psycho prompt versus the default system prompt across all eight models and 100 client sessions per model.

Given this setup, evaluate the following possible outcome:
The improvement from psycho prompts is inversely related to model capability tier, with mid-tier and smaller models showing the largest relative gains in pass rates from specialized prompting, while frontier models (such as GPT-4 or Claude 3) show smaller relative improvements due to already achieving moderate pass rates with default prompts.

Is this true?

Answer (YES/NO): NO